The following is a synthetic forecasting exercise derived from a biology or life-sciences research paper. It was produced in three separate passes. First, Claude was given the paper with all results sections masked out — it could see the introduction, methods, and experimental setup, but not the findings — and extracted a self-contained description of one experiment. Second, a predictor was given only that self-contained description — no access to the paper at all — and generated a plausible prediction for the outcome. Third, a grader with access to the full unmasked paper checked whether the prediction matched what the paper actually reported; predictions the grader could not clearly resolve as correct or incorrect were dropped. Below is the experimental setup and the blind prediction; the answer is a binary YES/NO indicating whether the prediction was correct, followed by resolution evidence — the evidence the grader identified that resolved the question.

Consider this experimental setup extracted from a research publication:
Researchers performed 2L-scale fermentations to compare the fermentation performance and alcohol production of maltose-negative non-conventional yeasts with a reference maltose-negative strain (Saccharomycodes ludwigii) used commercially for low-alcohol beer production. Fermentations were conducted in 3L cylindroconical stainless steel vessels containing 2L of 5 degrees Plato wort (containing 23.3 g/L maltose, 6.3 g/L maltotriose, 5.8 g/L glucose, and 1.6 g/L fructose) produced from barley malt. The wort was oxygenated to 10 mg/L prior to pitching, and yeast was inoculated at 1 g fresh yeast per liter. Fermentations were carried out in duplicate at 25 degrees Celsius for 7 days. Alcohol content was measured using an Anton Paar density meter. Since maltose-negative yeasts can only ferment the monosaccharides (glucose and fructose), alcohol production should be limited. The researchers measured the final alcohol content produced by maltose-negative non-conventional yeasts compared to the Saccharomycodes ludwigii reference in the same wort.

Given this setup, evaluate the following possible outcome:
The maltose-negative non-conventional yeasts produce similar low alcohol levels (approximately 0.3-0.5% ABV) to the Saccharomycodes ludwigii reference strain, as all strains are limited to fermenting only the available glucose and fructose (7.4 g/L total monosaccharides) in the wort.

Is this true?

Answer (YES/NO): NO